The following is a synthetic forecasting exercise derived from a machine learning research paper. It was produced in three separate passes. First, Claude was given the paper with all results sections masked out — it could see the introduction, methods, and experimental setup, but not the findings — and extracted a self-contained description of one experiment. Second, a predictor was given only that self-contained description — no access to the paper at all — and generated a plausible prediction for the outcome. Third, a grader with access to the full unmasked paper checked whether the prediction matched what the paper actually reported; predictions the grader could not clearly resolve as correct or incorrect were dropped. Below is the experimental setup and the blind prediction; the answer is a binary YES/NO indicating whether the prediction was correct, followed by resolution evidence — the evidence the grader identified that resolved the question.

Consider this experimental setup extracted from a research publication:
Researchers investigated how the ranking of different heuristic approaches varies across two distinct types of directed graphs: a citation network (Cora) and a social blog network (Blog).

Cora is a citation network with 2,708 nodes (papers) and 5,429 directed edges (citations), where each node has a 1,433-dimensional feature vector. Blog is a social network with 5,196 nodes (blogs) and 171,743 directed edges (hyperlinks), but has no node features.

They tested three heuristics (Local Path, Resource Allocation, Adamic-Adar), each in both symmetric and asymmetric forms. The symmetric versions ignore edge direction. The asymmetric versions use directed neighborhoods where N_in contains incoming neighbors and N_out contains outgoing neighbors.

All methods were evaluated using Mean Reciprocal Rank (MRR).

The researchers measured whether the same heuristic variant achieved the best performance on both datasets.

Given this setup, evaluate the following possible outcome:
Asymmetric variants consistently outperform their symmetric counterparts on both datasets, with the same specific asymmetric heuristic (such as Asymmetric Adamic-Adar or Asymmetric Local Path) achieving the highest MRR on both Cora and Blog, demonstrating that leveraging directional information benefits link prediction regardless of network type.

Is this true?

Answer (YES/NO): NO